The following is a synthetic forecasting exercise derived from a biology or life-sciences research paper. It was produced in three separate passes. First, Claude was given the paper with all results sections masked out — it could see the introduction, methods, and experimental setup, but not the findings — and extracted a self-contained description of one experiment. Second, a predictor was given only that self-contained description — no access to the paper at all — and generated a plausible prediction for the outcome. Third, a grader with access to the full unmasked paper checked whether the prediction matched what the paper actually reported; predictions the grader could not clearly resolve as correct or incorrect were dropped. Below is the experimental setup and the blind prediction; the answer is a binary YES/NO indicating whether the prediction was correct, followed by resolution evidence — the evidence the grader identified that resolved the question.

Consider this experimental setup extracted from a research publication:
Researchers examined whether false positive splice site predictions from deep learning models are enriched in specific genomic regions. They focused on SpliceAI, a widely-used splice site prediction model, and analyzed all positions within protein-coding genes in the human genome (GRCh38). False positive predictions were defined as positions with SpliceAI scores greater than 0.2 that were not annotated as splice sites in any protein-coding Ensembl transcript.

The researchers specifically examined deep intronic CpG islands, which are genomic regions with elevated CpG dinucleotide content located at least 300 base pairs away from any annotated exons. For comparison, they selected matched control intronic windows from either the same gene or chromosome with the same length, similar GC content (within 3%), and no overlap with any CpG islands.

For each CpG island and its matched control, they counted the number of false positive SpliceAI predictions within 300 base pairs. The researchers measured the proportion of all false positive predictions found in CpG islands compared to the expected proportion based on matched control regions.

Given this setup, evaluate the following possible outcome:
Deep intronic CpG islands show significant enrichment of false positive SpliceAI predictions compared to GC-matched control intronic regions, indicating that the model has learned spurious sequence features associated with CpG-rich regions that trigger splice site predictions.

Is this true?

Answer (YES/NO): YES